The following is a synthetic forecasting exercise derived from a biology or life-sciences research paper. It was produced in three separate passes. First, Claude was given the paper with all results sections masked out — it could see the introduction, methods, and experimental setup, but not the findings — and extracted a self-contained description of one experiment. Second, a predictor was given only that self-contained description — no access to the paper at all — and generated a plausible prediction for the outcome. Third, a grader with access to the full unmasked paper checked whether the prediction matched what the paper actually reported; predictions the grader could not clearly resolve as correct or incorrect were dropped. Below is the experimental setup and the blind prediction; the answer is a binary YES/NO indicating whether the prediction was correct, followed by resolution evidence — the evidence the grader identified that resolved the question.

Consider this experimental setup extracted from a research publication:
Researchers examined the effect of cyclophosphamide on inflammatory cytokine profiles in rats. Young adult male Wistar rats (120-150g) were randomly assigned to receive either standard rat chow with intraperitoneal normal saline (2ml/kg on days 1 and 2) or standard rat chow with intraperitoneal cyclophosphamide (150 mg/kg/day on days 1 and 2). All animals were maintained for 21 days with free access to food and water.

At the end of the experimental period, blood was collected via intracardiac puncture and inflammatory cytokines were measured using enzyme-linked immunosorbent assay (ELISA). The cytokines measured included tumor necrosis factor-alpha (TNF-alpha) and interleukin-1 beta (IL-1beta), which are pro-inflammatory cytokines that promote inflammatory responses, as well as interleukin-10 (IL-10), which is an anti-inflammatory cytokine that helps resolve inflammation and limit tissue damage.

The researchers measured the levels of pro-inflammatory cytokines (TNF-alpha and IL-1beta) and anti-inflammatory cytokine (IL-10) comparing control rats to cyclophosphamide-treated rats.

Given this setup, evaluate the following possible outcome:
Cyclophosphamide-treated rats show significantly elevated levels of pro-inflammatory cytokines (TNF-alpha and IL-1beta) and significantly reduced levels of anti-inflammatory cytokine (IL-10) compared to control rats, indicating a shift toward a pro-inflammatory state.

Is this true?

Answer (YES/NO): YES